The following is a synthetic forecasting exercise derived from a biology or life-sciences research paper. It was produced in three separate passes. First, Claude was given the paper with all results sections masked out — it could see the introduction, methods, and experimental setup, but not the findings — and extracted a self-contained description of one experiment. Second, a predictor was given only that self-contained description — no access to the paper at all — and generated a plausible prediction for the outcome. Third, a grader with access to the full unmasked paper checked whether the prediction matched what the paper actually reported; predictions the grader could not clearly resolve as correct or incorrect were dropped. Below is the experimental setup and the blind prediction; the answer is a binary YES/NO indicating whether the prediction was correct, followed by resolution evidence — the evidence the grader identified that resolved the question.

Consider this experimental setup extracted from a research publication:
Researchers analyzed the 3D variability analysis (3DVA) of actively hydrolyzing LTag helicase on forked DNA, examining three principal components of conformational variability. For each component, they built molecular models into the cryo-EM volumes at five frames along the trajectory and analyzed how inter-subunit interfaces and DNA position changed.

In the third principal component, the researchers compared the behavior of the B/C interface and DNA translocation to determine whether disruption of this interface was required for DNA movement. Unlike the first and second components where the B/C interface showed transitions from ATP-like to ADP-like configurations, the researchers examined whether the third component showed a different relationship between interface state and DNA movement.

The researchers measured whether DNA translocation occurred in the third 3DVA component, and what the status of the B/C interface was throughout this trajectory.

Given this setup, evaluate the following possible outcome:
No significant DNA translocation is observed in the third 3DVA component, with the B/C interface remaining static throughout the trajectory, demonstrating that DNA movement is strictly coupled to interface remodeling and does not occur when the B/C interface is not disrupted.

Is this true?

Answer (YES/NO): YES